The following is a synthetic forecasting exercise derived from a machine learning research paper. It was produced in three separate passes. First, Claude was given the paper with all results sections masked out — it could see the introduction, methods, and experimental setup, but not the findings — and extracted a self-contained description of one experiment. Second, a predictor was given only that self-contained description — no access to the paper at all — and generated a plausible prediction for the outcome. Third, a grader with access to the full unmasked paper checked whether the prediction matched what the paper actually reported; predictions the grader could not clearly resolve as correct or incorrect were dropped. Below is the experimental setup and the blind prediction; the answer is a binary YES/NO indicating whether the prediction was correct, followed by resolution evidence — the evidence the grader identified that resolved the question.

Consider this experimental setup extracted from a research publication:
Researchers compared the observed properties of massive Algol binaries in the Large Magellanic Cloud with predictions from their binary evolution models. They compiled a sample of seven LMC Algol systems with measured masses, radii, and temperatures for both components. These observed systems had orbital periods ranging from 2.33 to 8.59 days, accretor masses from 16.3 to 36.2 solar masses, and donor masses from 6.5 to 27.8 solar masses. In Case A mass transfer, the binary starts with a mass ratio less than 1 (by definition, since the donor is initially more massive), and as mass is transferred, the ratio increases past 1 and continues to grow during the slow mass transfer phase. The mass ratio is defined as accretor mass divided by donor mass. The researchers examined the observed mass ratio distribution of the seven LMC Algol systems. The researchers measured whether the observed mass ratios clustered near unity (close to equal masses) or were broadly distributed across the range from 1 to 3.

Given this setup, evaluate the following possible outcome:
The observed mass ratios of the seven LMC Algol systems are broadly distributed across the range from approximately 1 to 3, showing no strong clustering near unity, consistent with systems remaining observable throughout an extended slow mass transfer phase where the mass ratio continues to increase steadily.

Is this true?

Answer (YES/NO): YES